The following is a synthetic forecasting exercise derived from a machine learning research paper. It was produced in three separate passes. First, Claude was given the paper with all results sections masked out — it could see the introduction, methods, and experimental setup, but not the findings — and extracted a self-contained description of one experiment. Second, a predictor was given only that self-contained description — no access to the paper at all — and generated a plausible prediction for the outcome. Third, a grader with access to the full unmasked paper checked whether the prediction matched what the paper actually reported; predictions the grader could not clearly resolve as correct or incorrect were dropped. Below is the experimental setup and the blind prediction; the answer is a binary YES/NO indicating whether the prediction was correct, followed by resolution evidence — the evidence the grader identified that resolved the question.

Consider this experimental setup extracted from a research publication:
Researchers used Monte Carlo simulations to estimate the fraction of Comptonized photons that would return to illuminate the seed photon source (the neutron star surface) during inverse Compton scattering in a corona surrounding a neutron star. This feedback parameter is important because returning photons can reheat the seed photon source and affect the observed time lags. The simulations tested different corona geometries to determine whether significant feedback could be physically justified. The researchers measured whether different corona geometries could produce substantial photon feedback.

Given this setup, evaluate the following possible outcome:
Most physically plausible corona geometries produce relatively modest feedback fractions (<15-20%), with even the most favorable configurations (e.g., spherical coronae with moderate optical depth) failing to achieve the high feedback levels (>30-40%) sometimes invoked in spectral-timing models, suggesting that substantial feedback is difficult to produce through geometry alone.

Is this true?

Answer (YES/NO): NO